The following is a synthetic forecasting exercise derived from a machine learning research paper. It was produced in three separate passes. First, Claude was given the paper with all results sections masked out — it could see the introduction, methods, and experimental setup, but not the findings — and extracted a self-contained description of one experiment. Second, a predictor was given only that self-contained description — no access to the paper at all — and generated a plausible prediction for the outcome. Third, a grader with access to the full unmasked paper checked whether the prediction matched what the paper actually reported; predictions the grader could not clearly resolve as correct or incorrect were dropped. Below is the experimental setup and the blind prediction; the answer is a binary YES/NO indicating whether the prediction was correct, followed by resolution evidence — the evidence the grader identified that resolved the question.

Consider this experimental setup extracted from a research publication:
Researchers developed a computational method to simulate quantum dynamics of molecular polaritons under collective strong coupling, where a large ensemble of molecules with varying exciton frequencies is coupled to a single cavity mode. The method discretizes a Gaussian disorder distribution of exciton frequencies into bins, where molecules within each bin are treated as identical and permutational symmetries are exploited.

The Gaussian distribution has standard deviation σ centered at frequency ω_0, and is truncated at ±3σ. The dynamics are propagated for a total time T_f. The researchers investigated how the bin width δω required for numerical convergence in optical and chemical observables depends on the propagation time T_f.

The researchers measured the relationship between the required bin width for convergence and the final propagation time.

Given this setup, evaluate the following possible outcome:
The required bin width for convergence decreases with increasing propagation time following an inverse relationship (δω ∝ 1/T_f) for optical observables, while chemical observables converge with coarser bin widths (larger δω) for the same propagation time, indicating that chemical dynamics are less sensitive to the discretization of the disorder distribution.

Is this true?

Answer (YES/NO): NO